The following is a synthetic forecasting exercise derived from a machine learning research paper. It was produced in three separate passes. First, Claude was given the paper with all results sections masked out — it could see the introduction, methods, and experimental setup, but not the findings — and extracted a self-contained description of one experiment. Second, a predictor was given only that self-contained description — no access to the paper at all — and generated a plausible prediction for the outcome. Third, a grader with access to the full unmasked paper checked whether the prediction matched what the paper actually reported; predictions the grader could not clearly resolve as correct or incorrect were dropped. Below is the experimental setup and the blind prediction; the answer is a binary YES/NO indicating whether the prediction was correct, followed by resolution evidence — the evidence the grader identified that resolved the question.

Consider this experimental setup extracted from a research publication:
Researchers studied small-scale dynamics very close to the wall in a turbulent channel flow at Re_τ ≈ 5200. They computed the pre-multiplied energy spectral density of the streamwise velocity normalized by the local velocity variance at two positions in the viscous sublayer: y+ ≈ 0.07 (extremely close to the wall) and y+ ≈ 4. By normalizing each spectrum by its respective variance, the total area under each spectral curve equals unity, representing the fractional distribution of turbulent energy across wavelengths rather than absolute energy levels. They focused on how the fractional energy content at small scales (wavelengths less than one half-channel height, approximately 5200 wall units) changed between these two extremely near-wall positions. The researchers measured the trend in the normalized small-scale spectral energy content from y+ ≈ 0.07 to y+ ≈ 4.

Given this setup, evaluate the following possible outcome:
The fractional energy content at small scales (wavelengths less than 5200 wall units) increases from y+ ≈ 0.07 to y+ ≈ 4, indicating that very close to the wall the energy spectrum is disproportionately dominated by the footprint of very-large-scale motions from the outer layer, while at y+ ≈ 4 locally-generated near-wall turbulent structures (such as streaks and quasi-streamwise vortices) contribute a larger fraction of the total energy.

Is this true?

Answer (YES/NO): NO